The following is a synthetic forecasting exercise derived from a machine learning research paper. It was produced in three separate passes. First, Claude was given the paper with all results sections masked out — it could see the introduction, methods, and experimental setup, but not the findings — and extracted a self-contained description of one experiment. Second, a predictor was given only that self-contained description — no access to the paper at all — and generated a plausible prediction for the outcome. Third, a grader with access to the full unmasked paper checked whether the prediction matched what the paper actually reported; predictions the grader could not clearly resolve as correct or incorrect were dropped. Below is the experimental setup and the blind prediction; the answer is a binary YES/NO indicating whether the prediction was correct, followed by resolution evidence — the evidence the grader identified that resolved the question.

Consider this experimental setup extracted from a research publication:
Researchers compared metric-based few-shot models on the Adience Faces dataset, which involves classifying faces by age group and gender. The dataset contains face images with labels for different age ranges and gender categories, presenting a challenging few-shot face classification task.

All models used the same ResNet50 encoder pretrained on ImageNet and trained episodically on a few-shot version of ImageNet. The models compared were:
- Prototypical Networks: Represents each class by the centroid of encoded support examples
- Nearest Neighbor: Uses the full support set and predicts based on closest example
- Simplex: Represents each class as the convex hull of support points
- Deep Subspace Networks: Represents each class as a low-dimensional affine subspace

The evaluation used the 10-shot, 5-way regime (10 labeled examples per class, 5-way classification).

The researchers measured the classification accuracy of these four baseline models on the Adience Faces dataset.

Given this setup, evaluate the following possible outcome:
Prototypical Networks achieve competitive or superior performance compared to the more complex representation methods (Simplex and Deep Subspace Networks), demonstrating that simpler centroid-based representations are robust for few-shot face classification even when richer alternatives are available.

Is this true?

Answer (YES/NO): YES